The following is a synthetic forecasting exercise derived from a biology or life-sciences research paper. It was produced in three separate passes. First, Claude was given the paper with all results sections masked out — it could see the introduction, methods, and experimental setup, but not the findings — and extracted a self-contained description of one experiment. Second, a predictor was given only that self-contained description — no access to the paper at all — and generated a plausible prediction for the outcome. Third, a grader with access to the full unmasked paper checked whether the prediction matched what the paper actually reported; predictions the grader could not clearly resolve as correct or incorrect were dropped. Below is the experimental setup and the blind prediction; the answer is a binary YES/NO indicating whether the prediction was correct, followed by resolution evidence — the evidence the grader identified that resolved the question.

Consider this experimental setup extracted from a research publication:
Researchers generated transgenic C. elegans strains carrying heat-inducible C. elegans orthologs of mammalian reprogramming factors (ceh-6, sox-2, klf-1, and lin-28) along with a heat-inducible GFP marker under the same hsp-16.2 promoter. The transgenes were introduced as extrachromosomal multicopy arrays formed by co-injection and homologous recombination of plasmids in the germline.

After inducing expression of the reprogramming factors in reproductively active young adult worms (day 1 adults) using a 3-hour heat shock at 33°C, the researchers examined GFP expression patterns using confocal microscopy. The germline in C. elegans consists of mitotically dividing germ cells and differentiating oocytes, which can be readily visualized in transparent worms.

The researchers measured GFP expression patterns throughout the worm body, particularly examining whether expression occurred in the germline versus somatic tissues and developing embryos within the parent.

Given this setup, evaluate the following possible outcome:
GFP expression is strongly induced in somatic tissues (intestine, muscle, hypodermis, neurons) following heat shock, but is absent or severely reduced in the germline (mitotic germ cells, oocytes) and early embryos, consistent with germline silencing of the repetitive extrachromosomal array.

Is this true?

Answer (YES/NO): NO